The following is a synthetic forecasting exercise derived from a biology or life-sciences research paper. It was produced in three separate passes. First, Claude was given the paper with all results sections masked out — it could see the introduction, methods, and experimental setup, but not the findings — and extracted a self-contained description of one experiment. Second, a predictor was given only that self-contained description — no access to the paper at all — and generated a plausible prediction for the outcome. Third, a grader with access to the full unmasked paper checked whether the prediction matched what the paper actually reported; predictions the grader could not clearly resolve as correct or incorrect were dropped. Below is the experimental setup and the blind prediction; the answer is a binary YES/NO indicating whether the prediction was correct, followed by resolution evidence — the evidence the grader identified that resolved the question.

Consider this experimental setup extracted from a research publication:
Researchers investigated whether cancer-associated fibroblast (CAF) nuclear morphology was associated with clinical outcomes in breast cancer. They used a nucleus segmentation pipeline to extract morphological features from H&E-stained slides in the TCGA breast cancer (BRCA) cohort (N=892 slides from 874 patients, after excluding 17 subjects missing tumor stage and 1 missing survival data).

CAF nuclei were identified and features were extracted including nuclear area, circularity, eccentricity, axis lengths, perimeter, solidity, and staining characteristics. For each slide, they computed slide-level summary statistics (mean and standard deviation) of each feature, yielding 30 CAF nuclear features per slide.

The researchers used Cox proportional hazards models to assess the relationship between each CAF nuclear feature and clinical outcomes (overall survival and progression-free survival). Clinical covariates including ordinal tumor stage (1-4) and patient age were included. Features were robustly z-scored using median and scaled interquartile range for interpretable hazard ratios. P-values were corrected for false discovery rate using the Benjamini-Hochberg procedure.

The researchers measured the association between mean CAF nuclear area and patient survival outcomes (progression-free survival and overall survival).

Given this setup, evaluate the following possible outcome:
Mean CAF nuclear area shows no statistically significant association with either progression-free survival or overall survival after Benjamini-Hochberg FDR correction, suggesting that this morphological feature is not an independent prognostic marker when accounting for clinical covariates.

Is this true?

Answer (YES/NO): NO